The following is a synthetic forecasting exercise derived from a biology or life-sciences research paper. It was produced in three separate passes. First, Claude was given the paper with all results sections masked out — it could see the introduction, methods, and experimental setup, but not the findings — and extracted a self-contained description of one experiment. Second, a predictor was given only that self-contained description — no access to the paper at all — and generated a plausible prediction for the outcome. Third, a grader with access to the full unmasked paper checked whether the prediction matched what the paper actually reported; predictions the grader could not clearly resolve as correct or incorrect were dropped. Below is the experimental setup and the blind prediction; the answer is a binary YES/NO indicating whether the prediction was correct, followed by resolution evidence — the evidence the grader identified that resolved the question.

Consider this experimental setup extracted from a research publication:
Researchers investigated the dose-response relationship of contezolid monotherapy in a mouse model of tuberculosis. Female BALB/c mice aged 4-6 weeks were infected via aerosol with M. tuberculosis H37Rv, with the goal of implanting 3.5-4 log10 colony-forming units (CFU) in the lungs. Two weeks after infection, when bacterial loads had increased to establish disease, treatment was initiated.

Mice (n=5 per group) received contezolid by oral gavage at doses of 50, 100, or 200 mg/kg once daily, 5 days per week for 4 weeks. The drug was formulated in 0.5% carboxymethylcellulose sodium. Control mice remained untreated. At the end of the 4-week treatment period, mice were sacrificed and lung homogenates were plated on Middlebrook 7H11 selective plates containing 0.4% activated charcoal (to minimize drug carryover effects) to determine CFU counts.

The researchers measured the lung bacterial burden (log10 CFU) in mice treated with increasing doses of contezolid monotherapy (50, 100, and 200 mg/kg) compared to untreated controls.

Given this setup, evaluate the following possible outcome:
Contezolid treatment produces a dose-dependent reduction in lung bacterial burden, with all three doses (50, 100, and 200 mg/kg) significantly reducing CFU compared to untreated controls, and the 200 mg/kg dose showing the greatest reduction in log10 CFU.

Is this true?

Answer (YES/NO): NO